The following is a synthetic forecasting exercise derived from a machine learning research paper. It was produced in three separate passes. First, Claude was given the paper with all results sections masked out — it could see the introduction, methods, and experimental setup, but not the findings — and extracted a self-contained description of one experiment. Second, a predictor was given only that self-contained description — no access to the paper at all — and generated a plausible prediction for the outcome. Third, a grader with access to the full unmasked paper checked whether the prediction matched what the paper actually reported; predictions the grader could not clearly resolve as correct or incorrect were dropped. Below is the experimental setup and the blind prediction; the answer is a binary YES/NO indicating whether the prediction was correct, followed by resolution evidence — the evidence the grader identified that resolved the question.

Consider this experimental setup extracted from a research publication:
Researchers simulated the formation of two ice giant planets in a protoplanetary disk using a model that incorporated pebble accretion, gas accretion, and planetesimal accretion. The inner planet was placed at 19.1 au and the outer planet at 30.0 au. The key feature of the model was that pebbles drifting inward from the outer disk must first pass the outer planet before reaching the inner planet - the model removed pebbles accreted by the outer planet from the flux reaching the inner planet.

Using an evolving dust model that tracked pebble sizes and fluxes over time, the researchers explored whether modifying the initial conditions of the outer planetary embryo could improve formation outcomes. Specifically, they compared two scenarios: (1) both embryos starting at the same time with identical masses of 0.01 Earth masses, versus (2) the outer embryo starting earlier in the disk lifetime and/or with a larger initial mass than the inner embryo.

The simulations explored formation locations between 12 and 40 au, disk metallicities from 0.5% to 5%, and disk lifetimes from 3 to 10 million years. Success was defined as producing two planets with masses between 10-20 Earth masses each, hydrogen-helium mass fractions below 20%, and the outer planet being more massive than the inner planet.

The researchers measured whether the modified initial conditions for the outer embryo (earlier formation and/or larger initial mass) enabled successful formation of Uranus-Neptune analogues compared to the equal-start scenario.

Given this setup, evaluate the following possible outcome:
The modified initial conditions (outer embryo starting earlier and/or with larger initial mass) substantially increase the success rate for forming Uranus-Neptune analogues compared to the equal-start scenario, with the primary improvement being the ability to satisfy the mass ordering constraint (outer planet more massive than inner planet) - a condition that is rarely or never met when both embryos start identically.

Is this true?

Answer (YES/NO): NO